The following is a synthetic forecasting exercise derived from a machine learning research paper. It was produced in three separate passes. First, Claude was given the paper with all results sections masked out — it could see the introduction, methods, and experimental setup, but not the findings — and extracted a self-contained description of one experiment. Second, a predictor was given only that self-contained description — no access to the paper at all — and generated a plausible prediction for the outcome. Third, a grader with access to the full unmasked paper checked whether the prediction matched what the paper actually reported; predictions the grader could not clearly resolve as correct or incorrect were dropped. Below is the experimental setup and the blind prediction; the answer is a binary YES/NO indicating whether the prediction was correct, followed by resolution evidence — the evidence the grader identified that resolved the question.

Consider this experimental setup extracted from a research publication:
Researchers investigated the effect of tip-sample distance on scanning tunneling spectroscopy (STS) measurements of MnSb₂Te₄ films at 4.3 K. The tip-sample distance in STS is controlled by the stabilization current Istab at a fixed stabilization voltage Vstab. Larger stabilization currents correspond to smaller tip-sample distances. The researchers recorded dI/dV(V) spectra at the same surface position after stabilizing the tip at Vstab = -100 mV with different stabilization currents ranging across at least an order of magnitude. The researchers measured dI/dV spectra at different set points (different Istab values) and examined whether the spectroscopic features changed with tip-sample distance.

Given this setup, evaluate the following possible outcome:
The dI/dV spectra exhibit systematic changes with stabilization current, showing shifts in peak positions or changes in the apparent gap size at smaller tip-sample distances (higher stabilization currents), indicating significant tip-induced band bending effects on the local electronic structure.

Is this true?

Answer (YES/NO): NO